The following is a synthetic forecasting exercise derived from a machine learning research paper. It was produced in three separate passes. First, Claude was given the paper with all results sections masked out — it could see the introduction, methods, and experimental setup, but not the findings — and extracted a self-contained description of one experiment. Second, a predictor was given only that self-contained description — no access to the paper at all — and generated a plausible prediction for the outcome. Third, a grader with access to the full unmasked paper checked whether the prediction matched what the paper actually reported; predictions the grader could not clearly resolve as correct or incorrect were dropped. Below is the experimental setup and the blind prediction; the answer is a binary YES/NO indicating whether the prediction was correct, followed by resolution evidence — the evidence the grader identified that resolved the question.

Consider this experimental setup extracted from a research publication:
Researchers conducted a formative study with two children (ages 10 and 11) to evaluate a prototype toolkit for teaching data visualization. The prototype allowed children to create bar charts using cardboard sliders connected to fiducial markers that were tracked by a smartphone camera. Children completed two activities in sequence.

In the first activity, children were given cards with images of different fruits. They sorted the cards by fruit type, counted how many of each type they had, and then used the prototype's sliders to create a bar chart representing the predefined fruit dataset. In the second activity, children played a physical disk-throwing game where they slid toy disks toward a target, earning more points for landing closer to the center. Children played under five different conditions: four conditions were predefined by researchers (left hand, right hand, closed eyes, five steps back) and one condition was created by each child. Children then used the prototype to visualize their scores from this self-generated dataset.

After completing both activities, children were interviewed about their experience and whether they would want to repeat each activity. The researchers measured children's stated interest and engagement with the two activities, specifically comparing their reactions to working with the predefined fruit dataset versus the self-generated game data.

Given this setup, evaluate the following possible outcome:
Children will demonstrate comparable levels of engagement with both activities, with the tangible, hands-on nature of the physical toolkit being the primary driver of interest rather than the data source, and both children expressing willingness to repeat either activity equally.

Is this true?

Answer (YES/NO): NO